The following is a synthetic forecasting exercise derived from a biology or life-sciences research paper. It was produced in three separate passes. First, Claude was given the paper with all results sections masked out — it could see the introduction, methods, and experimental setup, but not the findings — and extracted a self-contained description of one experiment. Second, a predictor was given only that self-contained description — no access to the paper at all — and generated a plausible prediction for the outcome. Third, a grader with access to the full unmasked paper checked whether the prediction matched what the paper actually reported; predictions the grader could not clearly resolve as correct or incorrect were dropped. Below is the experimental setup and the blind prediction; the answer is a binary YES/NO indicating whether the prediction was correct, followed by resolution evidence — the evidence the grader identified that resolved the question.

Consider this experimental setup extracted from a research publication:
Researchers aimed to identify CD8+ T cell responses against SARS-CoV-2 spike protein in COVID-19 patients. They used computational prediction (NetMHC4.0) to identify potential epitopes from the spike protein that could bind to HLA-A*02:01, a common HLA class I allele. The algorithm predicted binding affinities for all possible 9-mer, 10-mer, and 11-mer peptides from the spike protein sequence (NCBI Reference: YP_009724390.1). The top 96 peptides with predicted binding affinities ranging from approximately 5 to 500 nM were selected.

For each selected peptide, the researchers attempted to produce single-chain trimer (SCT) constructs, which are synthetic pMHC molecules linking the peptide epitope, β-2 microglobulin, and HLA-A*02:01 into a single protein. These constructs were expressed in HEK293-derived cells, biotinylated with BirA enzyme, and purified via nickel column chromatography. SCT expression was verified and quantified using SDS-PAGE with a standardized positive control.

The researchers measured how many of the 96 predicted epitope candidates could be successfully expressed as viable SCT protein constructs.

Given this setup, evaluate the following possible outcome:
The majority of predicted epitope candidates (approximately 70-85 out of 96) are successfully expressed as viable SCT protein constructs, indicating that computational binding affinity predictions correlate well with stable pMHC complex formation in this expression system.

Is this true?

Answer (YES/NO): NO